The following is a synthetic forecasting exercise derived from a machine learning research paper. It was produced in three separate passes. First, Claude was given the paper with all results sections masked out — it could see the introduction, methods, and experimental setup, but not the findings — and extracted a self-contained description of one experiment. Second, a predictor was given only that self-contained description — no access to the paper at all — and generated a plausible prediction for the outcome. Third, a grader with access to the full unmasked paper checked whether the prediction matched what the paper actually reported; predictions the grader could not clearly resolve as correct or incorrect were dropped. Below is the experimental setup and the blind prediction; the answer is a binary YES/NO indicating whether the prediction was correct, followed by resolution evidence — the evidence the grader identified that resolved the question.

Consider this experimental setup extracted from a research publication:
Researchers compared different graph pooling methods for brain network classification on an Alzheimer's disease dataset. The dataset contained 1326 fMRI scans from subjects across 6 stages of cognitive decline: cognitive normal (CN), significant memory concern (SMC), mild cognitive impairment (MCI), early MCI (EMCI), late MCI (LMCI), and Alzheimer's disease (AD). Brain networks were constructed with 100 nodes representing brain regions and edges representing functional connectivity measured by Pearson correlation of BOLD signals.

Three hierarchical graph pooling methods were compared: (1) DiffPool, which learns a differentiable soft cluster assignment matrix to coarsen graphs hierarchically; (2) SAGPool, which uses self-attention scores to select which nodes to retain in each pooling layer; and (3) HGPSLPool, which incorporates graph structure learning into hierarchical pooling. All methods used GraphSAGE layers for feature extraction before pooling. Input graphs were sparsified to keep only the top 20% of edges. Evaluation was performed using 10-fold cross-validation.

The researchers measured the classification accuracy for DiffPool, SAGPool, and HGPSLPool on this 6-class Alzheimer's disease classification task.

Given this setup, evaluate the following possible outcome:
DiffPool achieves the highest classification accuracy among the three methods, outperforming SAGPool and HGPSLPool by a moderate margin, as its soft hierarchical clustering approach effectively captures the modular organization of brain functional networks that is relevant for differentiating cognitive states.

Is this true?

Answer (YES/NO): YES